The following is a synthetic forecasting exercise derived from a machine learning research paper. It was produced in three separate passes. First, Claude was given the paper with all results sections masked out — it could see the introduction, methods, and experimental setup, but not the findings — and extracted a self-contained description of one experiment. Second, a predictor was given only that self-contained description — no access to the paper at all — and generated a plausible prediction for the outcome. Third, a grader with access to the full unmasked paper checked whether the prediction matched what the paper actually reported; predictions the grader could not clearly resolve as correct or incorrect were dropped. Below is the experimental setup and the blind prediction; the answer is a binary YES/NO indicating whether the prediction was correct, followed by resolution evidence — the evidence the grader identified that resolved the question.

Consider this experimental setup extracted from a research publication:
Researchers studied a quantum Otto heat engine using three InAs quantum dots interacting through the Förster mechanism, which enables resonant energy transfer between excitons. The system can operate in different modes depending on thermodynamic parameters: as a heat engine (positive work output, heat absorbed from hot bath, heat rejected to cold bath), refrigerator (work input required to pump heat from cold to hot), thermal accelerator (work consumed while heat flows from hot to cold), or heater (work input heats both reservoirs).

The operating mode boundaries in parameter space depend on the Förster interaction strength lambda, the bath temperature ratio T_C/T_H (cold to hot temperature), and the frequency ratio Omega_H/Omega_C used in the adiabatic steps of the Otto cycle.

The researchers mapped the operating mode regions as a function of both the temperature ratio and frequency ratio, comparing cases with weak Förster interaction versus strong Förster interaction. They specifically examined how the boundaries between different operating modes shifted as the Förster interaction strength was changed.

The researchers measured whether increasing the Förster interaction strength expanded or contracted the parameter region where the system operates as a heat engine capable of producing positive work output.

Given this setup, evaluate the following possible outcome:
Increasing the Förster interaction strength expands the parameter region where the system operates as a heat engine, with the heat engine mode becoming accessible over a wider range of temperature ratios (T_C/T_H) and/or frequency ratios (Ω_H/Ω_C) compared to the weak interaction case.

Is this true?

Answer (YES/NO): NO